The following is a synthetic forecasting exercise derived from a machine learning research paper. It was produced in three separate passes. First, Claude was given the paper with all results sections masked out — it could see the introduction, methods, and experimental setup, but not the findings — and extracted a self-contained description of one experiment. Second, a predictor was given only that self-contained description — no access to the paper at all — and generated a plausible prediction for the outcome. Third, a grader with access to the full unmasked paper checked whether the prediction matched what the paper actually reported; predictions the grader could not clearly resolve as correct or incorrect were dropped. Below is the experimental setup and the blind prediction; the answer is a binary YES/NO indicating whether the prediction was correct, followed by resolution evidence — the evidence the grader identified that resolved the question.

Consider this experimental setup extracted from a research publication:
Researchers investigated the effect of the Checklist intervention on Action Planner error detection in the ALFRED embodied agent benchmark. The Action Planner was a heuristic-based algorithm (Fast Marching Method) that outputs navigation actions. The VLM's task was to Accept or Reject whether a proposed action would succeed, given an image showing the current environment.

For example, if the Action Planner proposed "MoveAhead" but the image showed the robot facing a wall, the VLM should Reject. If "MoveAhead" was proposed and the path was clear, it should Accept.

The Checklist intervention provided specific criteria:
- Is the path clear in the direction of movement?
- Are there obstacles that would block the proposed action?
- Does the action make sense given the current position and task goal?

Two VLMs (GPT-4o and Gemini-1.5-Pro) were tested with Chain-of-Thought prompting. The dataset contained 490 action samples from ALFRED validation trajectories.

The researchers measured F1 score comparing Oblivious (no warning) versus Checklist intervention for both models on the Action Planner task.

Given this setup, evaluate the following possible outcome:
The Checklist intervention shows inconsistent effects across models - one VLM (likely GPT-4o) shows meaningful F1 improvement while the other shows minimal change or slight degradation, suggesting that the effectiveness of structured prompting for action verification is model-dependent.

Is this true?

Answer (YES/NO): NO